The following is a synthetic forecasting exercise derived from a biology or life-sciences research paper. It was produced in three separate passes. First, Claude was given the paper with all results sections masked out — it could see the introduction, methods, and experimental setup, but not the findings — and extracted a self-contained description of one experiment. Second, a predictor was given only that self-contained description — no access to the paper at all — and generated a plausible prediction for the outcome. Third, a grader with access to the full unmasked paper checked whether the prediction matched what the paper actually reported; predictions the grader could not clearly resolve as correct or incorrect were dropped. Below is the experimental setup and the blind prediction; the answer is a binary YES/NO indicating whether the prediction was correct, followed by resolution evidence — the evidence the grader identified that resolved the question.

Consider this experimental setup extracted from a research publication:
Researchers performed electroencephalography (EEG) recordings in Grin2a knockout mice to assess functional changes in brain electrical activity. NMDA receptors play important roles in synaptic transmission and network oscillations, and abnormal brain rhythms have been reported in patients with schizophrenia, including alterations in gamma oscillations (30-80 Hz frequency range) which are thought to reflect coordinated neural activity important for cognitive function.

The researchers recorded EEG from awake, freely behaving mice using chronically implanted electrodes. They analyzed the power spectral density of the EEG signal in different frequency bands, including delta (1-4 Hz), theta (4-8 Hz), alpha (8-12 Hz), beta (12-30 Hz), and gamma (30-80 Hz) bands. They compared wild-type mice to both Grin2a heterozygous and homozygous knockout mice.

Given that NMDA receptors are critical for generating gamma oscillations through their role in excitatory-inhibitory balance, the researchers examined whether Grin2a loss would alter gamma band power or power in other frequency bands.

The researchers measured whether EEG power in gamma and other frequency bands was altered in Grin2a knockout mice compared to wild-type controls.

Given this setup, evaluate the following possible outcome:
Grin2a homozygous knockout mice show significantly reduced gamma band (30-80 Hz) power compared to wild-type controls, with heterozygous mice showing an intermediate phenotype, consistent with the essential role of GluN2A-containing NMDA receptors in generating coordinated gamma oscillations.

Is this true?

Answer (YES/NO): NO